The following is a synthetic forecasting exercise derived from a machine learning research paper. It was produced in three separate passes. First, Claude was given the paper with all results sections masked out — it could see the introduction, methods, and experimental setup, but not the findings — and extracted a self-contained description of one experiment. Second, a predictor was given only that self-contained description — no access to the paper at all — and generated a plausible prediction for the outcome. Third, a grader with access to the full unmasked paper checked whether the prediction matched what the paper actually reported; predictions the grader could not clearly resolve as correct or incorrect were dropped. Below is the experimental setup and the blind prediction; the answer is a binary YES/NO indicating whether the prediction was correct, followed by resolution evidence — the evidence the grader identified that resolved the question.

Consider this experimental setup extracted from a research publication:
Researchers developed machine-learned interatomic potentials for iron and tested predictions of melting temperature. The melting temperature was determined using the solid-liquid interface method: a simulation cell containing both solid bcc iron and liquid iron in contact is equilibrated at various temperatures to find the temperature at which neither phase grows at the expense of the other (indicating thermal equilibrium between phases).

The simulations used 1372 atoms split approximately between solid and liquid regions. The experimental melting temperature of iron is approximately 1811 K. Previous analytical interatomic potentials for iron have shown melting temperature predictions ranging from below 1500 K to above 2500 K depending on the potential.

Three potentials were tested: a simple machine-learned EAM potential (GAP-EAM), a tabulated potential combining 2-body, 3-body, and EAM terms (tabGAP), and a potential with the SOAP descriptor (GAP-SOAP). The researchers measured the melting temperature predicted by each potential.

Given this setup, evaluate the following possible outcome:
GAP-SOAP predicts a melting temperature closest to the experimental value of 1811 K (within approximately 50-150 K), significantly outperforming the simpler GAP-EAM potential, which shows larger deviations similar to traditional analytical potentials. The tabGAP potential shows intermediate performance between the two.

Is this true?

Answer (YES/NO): NO